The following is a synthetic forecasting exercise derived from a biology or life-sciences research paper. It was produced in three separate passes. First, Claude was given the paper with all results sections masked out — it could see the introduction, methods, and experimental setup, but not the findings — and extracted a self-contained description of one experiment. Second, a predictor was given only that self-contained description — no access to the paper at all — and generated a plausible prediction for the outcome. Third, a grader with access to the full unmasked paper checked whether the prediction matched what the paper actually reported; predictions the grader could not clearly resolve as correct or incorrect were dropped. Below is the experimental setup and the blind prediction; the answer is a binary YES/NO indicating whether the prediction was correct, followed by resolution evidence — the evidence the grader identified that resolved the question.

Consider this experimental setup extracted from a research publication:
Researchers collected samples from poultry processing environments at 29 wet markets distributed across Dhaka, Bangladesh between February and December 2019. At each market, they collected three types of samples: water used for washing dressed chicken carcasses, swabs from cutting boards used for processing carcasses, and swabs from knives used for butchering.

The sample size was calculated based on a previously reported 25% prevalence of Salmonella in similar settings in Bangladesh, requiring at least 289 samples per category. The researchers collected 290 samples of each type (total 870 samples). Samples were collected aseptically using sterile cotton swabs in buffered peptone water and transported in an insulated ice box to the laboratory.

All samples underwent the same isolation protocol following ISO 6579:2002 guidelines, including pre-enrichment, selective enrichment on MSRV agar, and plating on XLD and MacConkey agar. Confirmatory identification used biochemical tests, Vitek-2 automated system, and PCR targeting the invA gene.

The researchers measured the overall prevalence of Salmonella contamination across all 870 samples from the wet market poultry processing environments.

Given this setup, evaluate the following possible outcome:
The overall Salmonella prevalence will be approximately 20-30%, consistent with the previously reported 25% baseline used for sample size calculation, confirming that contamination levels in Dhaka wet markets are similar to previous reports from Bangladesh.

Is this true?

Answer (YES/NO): NO